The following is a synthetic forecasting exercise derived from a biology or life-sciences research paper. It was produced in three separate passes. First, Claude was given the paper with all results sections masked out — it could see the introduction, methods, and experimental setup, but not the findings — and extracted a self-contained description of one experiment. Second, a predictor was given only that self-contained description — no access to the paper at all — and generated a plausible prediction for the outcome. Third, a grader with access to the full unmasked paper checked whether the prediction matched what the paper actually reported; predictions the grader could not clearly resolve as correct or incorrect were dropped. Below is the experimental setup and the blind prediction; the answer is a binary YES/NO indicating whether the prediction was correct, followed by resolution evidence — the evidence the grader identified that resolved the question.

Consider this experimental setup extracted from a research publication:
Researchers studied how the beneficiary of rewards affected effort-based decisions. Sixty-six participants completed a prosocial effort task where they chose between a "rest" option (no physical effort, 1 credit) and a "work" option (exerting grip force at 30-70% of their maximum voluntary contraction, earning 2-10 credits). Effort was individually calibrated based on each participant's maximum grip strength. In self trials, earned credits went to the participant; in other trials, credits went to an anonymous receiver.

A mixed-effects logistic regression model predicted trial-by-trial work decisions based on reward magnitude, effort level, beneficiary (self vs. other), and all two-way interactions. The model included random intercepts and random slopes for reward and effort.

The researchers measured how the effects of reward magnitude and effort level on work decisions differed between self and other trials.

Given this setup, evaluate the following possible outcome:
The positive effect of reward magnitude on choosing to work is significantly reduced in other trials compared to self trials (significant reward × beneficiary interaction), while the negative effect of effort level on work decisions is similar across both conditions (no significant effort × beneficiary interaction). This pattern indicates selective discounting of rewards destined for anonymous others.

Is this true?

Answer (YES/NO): NO